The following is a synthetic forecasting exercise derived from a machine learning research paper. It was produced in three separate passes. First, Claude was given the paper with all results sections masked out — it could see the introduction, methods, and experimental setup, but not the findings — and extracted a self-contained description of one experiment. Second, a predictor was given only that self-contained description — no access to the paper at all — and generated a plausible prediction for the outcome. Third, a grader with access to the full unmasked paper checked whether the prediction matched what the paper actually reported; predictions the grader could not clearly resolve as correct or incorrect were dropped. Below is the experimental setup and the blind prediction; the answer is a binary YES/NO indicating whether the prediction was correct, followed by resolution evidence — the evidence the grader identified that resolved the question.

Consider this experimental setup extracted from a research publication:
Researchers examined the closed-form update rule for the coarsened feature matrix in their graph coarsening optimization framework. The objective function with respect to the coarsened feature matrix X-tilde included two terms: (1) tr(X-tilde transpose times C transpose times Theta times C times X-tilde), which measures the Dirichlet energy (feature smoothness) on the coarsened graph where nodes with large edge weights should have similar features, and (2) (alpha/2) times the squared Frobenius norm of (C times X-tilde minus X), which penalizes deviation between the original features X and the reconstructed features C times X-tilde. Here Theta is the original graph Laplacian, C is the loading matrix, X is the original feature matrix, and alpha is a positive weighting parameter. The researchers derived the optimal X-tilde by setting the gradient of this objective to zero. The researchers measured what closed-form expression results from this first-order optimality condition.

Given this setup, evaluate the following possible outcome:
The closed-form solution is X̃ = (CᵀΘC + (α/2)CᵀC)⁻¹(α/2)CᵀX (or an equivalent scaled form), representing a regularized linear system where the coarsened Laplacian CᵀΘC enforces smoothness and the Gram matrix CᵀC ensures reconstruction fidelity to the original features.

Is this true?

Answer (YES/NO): YES